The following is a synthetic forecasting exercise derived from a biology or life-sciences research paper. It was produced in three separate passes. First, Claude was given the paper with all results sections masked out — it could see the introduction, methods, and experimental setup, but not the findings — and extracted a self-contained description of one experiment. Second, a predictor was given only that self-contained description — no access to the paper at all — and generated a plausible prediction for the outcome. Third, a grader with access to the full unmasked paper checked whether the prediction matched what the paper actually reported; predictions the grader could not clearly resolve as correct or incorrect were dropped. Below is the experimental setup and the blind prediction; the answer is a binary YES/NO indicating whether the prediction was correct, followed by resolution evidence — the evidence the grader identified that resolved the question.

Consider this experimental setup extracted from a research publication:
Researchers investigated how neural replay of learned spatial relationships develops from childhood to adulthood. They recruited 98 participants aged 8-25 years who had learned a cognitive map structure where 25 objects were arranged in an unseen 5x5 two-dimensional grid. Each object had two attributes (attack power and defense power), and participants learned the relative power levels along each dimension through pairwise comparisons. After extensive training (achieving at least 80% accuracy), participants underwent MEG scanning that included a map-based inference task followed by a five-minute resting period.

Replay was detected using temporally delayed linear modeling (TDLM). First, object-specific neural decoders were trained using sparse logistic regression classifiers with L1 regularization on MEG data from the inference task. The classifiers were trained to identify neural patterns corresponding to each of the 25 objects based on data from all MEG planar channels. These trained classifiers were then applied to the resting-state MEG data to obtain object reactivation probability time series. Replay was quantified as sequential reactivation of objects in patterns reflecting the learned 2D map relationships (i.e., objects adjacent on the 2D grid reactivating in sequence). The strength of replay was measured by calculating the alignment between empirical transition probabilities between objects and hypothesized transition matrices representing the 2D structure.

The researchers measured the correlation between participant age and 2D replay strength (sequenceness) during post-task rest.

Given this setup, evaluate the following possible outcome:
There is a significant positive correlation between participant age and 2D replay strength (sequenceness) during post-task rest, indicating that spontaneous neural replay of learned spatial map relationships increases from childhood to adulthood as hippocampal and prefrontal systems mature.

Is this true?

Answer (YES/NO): NO